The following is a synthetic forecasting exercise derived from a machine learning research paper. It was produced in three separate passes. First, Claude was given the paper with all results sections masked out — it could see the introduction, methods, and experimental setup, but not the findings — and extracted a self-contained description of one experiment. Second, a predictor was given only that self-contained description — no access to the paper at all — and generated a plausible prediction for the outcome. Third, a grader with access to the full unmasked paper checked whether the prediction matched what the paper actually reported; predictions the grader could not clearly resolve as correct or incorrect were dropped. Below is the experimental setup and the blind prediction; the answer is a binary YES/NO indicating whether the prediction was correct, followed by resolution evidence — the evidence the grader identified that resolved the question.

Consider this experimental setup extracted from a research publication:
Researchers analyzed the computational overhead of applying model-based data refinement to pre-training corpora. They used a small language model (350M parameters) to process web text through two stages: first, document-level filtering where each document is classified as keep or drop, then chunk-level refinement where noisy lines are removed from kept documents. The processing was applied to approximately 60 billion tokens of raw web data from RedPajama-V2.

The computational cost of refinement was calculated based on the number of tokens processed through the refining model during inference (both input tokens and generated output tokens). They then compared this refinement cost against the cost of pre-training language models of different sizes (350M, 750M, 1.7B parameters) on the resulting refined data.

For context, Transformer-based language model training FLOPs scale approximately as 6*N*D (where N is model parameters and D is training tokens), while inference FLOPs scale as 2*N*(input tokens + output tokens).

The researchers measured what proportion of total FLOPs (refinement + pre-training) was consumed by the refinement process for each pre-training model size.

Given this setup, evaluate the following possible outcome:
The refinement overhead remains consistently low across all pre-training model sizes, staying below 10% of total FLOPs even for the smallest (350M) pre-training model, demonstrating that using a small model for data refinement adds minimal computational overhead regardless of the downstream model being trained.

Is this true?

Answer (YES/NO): NO